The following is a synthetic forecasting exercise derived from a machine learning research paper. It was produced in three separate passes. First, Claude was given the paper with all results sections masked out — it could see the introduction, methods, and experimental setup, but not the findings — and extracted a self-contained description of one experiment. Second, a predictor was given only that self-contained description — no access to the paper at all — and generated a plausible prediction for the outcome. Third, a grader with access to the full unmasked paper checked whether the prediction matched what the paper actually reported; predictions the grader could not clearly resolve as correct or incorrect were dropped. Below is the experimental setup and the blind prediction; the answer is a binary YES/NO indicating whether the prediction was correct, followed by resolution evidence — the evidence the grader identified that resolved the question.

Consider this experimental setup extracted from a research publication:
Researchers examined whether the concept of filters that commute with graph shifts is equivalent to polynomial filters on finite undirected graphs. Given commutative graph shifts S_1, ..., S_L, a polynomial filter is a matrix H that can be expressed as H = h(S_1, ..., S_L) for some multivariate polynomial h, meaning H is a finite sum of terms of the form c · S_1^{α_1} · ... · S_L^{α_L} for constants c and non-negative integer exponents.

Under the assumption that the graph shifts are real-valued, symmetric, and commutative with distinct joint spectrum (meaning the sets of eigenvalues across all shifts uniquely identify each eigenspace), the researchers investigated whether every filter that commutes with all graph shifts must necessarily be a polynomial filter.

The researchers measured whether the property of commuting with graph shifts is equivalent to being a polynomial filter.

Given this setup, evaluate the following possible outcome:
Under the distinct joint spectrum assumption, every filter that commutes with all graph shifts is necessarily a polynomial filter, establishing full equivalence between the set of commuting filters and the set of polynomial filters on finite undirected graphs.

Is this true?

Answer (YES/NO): YES